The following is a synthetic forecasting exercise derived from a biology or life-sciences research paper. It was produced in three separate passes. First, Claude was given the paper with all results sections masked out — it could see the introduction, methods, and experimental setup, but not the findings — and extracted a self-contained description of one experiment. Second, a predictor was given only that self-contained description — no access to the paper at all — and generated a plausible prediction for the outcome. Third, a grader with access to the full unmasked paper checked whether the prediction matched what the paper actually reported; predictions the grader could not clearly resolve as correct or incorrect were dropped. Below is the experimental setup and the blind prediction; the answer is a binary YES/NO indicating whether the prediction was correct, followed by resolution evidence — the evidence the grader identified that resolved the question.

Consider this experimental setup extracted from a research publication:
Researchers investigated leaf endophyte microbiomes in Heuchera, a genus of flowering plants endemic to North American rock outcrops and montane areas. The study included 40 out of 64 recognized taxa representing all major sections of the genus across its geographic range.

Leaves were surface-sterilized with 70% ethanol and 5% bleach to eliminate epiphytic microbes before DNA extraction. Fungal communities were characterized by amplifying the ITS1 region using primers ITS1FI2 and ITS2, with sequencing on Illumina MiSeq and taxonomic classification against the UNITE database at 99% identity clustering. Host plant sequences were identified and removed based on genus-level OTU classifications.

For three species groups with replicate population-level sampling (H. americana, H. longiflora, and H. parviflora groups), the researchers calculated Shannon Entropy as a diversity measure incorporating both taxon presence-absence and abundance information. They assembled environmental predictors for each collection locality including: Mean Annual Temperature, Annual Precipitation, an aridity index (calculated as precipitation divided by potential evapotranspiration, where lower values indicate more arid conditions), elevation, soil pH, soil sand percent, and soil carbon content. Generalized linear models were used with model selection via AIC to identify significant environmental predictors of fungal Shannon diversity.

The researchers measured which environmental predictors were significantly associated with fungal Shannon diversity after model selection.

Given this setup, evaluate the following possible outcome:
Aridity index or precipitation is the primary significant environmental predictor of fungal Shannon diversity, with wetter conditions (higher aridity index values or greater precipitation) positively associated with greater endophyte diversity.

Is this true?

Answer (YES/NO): YES